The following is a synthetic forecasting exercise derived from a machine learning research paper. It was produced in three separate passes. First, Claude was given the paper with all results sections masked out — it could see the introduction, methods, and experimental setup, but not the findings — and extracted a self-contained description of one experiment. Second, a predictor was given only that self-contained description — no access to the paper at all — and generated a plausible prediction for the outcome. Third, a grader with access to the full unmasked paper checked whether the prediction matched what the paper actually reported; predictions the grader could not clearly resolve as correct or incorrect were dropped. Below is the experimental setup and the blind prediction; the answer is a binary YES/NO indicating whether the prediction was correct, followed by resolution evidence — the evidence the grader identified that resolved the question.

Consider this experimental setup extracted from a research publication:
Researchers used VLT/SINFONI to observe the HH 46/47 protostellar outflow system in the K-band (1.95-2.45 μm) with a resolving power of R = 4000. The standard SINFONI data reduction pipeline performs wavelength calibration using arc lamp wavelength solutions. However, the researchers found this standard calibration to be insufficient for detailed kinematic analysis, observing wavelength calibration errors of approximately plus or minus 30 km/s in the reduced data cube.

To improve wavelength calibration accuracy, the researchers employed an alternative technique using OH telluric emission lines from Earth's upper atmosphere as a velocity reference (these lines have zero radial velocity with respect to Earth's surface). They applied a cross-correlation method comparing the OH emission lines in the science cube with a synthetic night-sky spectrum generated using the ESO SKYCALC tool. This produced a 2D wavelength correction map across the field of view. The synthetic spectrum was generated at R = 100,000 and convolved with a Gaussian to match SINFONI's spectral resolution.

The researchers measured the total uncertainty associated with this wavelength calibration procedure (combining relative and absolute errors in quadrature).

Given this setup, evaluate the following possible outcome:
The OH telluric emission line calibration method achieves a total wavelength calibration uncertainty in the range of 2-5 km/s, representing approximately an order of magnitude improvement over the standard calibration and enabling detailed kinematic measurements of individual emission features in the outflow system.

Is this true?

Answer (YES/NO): NO